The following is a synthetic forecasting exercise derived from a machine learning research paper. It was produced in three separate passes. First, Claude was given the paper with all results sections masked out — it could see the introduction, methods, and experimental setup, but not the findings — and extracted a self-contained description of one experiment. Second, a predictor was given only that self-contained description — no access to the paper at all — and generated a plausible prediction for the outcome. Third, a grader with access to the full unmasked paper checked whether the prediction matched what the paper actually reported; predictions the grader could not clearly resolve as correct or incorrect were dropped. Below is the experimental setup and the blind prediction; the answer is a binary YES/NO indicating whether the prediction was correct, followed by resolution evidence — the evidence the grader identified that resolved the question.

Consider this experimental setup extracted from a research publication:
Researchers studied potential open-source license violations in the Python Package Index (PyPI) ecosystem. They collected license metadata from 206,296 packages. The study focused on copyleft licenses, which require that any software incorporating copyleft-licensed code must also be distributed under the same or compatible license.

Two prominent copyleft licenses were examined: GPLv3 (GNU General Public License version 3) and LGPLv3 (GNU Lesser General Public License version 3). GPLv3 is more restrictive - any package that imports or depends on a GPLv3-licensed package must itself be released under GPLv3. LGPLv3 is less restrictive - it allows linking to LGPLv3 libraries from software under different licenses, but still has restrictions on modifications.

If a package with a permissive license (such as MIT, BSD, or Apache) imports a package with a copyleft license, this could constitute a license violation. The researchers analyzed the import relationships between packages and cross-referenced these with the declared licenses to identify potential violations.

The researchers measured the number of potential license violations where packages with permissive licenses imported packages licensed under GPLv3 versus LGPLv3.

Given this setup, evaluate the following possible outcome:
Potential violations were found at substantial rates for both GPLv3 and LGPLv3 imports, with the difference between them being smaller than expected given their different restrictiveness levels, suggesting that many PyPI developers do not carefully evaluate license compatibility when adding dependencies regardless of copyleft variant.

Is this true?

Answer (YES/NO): NO